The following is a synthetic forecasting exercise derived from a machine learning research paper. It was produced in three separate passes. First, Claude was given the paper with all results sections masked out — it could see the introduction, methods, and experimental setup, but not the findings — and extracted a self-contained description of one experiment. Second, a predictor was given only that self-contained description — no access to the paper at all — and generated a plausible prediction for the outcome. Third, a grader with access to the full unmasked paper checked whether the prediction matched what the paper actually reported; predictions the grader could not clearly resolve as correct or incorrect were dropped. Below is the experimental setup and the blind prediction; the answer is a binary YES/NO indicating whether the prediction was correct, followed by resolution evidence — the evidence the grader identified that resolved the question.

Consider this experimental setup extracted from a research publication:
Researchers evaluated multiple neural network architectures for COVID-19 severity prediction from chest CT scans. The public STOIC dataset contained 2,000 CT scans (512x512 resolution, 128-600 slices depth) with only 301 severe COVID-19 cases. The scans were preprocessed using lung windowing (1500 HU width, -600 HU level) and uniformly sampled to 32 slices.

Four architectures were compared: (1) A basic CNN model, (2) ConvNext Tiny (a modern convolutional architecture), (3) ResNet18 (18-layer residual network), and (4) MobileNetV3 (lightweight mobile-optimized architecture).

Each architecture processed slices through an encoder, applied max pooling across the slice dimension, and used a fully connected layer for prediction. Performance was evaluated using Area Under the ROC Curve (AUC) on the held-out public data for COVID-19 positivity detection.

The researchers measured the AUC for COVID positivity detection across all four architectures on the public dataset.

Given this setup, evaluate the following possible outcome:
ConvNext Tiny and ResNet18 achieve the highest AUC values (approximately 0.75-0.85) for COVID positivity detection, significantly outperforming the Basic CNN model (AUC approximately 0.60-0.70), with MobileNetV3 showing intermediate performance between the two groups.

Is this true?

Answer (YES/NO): NO